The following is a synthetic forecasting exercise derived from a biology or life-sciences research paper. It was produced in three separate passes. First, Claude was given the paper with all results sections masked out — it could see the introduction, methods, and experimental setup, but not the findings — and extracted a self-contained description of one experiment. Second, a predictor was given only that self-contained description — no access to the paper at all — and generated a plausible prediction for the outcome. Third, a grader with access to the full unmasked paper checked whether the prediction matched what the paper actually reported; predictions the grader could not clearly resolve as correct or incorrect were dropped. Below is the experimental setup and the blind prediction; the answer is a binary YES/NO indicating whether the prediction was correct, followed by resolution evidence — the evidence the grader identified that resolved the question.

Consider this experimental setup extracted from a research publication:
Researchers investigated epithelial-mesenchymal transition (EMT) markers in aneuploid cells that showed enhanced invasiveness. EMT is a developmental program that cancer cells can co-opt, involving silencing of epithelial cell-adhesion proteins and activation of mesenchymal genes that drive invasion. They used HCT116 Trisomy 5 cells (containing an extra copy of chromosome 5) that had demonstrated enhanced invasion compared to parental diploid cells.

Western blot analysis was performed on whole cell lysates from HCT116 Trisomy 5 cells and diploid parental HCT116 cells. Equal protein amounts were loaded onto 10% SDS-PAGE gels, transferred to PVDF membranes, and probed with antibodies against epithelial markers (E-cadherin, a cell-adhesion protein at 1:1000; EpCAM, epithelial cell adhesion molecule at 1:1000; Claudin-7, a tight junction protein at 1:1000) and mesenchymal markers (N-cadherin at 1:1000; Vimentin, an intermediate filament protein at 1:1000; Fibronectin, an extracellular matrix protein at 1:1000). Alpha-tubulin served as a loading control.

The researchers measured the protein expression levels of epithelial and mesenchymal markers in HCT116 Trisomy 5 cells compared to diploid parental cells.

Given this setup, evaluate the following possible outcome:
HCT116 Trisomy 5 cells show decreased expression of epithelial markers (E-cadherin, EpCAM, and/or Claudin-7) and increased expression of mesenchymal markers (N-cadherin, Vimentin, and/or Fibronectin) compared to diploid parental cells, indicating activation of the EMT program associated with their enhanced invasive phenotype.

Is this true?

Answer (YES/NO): NO